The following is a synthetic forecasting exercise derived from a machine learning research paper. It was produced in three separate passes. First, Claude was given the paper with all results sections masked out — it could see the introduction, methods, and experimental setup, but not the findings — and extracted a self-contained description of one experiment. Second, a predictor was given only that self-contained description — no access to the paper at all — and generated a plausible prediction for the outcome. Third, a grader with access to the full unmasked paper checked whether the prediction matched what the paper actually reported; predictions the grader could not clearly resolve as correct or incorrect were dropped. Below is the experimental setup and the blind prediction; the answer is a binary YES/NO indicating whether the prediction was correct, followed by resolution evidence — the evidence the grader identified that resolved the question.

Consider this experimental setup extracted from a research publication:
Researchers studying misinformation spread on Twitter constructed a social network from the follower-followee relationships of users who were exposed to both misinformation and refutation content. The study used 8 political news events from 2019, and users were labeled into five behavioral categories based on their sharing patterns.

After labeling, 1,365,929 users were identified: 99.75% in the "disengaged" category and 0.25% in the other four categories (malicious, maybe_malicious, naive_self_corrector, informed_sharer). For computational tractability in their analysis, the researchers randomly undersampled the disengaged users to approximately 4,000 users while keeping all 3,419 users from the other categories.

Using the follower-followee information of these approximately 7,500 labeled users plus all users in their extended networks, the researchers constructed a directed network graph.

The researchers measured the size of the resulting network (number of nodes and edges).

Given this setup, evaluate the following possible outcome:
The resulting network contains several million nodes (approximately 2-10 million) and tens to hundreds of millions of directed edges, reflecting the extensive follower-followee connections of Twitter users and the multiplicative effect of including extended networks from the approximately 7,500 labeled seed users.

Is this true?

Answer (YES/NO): YES